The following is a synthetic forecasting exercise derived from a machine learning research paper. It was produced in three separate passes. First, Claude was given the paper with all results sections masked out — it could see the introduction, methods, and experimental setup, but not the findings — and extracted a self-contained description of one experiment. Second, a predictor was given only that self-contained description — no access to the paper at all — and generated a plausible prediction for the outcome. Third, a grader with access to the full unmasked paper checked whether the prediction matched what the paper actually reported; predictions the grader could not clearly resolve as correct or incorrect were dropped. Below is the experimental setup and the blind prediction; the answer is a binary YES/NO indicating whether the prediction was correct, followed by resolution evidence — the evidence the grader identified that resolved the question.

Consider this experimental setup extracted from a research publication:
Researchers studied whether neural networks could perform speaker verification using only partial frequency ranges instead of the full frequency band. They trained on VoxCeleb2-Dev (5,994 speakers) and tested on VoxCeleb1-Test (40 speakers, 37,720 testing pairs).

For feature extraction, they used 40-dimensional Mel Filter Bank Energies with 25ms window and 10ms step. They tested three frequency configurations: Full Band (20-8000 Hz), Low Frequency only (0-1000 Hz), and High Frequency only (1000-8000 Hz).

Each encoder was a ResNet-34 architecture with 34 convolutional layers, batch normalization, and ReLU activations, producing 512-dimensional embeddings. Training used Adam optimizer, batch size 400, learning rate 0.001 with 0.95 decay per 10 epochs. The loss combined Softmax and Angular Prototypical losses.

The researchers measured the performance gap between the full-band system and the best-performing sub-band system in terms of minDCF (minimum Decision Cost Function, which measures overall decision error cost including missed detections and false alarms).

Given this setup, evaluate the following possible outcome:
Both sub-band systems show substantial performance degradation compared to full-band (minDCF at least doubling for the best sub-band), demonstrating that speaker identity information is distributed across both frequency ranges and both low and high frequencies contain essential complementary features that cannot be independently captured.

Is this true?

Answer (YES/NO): NO